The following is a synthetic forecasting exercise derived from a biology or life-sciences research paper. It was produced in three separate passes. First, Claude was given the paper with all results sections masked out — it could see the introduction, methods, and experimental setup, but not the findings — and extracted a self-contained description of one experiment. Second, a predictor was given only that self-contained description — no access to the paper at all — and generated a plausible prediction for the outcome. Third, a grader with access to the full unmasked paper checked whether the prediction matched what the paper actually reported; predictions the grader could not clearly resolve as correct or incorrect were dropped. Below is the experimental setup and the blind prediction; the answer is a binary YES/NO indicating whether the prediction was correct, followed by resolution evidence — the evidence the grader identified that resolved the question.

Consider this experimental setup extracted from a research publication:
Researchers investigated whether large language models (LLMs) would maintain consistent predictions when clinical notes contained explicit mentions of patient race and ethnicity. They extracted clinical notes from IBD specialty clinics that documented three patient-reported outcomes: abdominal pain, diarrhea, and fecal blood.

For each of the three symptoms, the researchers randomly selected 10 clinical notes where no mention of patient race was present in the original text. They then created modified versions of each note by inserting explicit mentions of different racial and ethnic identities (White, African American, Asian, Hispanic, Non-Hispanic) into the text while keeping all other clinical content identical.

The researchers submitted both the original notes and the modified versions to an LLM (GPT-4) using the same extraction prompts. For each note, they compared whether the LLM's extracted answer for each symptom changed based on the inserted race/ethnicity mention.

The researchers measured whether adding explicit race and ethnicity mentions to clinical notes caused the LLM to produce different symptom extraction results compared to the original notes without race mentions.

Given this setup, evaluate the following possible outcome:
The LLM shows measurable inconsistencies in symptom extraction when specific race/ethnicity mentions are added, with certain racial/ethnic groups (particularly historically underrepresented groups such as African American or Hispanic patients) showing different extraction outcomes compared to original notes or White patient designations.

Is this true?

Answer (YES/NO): NO